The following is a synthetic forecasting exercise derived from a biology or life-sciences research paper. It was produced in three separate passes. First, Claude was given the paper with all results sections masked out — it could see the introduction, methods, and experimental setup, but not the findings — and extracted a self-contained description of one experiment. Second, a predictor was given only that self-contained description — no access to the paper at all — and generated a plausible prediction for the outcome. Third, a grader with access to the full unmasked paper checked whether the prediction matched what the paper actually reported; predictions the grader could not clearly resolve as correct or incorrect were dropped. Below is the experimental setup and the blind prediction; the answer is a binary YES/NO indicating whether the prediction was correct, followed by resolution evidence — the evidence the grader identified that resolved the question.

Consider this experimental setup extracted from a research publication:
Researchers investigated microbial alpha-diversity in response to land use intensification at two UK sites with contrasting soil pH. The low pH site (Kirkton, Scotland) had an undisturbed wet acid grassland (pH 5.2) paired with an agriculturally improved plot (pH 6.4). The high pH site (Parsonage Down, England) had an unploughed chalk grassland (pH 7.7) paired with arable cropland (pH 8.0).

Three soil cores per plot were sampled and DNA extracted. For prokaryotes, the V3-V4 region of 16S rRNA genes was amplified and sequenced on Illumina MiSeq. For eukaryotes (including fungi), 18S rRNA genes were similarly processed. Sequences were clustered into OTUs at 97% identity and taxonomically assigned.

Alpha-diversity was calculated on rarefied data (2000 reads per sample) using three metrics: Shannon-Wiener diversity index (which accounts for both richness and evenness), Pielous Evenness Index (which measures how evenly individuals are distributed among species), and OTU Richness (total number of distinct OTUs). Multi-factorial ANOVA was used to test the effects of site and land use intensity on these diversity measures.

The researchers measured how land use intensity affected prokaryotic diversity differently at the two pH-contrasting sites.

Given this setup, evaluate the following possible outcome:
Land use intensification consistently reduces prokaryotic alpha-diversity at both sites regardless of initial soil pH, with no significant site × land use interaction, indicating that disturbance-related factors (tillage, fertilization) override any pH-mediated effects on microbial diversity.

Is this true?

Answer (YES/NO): NO